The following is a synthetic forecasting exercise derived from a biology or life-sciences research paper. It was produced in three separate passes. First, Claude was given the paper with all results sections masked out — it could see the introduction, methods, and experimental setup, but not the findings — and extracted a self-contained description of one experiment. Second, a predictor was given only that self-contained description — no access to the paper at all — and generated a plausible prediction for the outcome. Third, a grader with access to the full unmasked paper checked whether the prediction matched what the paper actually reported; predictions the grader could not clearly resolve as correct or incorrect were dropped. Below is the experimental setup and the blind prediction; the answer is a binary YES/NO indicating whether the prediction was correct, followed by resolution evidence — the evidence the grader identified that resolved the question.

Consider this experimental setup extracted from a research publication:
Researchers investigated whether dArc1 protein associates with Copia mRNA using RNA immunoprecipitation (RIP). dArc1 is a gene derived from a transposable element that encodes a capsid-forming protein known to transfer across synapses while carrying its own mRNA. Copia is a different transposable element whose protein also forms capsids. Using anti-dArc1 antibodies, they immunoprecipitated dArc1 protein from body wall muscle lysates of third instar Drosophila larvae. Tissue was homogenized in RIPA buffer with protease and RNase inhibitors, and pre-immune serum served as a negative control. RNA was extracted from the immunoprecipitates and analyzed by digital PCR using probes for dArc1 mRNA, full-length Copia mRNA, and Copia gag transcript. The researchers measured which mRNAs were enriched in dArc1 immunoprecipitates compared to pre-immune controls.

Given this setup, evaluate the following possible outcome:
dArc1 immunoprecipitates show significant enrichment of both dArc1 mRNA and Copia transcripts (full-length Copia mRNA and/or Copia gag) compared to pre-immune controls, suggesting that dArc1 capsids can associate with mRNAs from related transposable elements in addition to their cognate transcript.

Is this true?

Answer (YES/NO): NO